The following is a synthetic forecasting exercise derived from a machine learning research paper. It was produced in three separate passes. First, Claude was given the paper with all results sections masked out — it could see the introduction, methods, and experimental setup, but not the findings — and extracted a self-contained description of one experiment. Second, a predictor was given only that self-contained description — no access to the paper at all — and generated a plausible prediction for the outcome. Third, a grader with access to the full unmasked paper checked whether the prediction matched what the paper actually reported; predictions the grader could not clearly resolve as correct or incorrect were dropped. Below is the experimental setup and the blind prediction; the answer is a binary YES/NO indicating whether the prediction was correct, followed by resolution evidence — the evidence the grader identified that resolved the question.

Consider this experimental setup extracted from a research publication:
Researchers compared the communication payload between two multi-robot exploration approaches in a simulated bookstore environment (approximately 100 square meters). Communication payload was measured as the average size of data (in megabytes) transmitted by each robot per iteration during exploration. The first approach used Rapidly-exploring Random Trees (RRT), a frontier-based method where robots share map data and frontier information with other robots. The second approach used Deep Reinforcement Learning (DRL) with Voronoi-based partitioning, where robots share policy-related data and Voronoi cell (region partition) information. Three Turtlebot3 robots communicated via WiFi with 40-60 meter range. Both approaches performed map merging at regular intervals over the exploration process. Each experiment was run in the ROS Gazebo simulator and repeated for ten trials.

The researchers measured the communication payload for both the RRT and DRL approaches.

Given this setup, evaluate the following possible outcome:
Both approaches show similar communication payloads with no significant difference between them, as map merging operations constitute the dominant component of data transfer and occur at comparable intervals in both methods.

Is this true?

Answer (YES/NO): NO